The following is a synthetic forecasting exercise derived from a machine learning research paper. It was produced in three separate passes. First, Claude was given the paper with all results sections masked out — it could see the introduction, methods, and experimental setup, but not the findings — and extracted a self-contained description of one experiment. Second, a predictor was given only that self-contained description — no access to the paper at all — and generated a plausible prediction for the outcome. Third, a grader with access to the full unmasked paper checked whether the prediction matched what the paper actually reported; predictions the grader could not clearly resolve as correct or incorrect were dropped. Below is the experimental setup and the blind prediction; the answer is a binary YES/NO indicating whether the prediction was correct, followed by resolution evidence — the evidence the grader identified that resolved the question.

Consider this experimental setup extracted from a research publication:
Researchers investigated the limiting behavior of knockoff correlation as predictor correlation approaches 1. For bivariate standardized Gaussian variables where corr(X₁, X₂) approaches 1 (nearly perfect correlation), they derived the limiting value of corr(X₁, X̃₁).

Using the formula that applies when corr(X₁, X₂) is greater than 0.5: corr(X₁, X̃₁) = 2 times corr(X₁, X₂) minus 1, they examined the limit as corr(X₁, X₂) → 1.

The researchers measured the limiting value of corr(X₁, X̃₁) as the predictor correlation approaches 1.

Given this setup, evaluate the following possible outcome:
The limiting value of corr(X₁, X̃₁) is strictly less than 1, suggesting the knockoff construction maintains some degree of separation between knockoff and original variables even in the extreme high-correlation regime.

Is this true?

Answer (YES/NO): NO